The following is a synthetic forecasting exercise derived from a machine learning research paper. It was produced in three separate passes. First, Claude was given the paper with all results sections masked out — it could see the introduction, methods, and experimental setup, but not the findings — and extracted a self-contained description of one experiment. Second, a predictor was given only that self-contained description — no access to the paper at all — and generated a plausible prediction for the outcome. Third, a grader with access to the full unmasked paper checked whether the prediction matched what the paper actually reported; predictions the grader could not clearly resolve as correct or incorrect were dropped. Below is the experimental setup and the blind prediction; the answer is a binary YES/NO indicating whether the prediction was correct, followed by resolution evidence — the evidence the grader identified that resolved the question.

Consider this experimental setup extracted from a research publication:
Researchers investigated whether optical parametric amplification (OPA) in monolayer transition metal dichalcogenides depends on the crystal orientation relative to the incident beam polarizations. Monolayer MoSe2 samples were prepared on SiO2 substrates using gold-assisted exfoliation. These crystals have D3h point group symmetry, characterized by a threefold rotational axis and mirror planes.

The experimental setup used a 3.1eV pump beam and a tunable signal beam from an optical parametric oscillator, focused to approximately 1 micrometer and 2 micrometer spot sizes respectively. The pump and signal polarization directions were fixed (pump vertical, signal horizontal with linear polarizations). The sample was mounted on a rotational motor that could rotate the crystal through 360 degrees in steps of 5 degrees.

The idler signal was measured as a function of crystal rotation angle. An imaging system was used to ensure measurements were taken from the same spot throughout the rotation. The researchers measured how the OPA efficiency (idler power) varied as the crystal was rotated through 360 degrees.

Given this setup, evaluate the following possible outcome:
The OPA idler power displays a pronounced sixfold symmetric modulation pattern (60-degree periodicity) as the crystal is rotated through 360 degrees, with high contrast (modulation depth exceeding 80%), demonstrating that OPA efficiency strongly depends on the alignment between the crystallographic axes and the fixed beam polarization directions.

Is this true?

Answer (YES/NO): NO